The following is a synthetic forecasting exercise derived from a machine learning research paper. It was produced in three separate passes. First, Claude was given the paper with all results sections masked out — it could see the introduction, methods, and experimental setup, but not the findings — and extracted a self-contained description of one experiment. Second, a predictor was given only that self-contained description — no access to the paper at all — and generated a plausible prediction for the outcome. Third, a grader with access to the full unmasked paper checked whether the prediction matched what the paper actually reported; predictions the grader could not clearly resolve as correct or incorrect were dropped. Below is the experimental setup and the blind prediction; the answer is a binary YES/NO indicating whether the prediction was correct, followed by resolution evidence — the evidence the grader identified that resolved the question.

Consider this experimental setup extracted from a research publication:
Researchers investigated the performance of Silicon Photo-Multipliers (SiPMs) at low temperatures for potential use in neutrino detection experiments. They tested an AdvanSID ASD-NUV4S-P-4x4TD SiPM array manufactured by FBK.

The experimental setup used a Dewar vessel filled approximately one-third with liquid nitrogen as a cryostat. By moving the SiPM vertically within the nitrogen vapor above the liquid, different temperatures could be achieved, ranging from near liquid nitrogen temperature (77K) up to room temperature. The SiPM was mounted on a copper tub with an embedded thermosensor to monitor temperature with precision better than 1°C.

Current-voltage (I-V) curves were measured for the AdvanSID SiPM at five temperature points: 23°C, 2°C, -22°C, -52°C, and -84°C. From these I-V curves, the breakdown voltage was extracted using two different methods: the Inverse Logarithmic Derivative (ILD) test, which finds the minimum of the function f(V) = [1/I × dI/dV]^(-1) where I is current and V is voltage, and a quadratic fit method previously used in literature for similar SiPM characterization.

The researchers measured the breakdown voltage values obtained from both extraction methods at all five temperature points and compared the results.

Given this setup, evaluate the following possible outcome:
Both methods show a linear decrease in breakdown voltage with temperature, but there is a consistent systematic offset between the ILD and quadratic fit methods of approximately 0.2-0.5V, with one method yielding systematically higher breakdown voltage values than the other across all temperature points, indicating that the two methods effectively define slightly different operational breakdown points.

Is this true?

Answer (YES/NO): NO